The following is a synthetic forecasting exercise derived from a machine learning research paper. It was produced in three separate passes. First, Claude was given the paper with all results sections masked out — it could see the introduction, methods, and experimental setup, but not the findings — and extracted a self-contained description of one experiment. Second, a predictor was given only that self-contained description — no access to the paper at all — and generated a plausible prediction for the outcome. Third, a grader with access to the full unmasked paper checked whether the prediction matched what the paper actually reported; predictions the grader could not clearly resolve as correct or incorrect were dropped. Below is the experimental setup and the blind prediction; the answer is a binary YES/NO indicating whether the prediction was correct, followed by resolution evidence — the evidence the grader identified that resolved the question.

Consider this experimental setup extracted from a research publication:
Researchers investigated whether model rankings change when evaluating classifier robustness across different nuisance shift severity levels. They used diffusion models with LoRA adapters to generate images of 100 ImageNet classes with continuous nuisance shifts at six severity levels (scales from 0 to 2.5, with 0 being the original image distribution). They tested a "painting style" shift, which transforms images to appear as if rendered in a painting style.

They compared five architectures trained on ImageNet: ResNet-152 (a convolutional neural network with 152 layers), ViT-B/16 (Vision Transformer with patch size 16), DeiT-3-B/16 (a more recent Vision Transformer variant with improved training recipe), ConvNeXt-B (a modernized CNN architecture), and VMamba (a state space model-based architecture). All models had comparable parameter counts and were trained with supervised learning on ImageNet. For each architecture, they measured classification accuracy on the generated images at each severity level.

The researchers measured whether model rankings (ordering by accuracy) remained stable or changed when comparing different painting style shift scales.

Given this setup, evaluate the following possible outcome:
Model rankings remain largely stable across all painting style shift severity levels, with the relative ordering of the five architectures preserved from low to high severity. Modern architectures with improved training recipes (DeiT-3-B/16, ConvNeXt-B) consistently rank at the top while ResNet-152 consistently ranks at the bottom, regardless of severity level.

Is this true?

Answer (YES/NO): NO